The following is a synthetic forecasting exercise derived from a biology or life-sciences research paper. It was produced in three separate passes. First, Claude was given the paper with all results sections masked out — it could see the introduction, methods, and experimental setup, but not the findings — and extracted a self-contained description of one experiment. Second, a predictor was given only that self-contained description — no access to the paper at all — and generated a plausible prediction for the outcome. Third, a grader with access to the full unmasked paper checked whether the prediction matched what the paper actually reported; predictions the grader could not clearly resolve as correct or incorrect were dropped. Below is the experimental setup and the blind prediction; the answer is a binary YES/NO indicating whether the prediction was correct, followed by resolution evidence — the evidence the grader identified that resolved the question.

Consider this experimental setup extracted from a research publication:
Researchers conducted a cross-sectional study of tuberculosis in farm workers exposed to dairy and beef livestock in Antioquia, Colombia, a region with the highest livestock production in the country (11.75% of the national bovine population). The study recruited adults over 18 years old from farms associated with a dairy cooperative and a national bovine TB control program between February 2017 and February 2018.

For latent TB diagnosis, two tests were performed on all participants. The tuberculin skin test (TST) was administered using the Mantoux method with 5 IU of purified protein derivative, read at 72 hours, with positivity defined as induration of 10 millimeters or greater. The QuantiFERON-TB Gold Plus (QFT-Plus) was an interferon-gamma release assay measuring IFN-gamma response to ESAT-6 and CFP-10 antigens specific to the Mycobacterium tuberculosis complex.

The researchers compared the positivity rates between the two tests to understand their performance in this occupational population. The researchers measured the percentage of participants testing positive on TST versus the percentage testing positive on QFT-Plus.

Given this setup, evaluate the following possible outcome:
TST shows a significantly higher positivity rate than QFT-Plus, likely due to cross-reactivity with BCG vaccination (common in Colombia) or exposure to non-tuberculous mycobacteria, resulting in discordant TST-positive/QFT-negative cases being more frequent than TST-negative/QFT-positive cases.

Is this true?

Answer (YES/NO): YES